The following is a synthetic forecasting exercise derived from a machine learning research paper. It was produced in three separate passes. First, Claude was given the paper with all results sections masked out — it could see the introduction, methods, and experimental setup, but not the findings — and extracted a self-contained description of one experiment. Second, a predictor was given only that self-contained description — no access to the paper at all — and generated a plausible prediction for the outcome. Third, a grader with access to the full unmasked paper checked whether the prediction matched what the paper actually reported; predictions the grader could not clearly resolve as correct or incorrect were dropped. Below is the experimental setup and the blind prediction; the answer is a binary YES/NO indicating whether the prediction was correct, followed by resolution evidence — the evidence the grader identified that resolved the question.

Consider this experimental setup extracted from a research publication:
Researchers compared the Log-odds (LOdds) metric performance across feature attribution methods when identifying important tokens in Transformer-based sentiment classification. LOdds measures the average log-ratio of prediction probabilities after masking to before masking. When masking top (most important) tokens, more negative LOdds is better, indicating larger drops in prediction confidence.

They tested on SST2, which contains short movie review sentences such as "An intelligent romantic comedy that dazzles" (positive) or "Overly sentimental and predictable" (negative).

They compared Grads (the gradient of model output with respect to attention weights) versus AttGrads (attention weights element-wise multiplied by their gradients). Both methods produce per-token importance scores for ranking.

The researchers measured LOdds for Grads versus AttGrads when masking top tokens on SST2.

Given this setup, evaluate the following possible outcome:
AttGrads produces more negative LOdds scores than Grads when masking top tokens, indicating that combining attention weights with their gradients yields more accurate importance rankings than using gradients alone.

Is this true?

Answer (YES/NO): YES